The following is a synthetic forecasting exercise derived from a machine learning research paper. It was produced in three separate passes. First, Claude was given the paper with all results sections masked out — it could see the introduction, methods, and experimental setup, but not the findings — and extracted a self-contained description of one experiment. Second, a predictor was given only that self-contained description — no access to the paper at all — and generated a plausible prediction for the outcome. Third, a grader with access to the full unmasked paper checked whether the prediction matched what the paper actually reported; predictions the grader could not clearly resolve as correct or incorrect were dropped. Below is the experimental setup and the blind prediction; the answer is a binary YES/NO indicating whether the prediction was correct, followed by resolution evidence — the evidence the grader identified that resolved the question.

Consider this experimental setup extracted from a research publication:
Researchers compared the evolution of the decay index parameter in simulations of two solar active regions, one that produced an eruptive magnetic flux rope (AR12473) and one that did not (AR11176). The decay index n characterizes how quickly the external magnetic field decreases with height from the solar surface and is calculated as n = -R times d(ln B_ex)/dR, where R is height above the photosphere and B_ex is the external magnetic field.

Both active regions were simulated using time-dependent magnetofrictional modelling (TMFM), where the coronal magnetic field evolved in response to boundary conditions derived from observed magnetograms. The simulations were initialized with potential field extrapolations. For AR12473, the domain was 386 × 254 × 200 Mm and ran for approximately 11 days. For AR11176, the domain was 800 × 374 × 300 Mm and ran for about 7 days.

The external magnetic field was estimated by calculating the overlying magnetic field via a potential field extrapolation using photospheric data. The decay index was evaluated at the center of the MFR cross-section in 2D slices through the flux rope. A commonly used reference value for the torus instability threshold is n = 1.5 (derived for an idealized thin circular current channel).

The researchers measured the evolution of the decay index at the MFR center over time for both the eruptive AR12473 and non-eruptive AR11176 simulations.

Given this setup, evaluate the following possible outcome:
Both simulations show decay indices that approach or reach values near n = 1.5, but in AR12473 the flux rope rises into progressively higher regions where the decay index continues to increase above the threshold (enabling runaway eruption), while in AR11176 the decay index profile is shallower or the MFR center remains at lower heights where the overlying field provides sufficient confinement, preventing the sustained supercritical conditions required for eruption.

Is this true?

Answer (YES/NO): YES